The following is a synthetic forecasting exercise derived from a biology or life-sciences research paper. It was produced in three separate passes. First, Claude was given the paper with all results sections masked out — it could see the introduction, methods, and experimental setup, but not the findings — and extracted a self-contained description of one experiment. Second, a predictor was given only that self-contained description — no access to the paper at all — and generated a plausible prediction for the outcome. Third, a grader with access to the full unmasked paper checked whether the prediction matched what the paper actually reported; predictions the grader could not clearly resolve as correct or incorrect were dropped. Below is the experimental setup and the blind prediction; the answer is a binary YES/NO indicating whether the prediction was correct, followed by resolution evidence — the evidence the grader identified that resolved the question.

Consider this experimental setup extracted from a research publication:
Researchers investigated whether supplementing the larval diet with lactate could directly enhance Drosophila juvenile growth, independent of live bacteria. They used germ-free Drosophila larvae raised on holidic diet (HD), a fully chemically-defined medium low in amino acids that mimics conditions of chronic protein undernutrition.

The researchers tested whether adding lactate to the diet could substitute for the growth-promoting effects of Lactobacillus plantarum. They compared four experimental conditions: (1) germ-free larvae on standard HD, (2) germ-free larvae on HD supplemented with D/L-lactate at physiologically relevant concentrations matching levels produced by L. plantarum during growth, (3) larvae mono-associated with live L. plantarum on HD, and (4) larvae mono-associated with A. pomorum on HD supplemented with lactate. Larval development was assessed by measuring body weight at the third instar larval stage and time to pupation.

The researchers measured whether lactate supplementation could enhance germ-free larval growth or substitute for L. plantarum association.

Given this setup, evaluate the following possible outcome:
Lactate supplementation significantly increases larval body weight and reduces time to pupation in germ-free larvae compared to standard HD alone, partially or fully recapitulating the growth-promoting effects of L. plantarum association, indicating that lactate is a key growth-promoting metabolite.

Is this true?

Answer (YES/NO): NO